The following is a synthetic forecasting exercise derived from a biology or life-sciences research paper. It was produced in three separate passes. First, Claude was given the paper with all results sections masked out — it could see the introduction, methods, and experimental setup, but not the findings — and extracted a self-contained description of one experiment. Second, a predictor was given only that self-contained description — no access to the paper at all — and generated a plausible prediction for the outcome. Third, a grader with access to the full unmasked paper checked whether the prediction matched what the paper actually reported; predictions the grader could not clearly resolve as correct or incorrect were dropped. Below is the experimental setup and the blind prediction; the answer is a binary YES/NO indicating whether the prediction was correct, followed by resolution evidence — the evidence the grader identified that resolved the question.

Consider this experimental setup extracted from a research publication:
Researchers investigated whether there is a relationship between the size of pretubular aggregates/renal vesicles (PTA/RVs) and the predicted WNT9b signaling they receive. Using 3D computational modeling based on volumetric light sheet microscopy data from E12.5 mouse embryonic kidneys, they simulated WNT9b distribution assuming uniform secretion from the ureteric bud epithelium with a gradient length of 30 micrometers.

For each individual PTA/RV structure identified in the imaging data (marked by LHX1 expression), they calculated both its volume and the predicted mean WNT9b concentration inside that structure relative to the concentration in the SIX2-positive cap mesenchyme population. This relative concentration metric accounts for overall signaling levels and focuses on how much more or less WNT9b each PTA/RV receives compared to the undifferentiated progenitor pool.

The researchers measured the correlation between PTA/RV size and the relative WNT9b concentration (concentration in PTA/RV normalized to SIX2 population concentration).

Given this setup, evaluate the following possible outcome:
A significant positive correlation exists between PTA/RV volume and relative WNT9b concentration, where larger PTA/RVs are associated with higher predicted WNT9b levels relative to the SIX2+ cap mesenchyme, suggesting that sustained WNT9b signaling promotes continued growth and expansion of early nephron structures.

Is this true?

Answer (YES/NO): NO